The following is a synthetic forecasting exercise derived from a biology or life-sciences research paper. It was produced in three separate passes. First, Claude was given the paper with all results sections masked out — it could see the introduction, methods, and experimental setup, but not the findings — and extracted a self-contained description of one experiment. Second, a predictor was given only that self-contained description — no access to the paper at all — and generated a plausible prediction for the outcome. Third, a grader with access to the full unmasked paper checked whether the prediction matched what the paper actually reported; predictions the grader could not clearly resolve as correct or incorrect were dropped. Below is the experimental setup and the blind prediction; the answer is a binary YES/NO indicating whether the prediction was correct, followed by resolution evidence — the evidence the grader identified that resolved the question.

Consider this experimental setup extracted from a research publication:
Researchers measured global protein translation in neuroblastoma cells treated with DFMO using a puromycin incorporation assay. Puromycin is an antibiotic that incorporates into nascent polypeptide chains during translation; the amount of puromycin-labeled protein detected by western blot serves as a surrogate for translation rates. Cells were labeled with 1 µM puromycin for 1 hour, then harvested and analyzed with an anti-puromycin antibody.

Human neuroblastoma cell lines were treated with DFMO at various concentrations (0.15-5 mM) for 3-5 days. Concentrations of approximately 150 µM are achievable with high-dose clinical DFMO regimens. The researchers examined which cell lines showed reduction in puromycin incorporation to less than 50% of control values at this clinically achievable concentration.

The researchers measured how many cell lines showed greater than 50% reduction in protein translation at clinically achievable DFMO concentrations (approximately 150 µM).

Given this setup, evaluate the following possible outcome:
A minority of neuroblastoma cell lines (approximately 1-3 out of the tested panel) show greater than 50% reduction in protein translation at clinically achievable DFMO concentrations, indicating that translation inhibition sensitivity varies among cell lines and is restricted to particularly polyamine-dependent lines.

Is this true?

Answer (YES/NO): YES